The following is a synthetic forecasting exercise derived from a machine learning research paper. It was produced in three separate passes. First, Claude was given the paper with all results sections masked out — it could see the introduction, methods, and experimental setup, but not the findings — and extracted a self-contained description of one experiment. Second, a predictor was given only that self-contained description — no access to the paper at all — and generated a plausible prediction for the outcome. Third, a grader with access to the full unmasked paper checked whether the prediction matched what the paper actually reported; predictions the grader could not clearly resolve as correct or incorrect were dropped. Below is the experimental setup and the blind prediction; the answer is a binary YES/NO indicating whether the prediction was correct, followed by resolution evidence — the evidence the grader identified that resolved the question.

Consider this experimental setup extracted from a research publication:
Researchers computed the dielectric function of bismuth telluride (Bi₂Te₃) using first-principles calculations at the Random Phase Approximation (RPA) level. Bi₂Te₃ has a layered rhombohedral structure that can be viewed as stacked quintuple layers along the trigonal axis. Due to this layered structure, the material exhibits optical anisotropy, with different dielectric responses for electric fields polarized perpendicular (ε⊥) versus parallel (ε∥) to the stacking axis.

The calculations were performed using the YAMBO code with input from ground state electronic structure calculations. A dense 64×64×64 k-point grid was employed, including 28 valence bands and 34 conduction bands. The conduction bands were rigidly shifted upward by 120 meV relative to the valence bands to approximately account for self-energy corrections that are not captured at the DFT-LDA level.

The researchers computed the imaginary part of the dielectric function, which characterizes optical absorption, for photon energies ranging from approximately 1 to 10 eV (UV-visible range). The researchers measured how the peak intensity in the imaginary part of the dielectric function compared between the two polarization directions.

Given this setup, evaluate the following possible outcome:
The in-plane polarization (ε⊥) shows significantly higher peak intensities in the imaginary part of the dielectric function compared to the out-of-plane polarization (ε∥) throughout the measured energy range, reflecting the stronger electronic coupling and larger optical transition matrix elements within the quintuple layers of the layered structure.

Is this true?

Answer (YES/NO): NO